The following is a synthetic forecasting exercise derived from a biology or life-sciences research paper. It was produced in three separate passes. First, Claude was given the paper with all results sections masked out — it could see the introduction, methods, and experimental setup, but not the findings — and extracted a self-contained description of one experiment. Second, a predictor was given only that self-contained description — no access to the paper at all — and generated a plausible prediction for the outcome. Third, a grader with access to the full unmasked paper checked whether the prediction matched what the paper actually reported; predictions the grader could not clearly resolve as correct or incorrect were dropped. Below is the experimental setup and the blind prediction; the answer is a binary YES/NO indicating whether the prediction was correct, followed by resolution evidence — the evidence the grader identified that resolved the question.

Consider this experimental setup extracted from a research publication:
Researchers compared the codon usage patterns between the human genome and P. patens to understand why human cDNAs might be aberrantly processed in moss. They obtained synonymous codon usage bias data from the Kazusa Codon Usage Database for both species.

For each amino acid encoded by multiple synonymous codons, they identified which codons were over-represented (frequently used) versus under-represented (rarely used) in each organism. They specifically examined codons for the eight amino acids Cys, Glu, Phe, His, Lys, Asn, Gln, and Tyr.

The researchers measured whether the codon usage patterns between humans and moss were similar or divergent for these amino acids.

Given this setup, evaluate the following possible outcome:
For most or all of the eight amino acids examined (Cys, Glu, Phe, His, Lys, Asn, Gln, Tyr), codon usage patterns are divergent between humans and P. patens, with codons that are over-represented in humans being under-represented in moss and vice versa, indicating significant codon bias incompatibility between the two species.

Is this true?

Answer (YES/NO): NO